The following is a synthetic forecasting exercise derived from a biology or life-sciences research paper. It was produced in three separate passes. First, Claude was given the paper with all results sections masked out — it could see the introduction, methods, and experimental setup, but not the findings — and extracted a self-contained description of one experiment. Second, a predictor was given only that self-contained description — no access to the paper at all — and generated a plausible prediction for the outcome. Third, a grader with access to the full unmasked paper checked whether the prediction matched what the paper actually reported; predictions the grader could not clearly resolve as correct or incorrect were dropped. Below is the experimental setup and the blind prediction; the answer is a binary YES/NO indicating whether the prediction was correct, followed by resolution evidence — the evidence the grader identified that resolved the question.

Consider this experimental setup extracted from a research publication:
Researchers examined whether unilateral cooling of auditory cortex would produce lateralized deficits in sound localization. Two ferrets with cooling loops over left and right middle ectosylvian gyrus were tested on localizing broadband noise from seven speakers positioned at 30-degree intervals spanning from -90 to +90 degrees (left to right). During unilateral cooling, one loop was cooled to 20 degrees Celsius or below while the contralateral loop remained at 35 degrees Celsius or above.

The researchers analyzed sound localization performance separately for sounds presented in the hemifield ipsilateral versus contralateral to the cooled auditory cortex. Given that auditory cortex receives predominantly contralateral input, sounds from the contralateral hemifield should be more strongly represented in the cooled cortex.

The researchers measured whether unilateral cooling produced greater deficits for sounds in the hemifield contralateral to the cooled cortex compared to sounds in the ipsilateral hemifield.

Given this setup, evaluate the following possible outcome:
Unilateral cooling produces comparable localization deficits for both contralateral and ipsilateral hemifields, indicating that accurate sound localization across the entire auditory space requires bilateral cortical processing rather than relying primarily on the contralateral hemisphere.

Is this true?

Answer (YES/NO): NO